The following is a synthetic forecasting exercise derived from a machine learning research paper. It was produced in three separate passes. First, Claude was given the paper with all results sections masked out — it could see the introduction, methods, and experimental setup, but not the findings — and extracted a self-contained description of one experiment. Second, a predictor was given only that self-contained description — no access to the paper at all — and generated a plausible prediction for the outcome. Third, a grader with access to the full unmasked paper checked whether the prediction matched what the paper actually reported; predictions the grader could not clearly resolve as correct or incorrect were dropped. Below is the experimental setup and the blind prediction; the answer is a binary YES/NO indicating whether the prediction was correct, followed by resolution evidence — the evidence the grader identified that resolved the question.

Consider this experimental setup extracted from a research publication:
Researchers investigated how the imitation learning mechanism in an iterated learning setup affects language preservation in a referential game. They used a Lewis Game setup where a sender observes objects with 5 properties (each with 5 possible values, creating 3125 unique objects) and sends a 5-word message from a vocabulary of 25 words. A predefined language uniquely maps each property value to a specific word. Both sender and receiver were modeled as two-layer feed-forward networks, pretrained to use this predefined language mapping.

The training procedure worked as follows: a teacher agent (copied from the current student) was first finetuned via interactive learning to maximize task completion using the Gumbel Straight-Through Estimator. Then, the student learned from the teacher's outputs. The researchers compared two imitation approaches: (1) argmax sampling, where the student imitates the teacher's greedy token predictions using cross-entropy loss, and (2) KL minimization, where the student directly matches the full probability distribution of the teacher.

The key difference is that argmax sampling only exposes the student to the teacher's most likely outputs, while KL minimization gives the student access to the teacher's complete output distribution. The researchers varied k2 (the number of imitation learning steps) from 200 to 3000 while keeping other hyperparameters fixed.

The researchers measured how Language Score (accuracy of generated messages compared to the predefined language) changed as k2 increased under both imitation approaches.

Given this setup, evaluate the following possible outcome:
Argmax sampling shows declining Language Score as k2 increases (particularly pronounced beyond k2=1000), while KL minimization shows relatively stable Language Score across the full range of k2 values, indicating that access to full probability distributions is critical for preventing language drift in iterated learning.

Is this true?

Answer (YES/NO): NO